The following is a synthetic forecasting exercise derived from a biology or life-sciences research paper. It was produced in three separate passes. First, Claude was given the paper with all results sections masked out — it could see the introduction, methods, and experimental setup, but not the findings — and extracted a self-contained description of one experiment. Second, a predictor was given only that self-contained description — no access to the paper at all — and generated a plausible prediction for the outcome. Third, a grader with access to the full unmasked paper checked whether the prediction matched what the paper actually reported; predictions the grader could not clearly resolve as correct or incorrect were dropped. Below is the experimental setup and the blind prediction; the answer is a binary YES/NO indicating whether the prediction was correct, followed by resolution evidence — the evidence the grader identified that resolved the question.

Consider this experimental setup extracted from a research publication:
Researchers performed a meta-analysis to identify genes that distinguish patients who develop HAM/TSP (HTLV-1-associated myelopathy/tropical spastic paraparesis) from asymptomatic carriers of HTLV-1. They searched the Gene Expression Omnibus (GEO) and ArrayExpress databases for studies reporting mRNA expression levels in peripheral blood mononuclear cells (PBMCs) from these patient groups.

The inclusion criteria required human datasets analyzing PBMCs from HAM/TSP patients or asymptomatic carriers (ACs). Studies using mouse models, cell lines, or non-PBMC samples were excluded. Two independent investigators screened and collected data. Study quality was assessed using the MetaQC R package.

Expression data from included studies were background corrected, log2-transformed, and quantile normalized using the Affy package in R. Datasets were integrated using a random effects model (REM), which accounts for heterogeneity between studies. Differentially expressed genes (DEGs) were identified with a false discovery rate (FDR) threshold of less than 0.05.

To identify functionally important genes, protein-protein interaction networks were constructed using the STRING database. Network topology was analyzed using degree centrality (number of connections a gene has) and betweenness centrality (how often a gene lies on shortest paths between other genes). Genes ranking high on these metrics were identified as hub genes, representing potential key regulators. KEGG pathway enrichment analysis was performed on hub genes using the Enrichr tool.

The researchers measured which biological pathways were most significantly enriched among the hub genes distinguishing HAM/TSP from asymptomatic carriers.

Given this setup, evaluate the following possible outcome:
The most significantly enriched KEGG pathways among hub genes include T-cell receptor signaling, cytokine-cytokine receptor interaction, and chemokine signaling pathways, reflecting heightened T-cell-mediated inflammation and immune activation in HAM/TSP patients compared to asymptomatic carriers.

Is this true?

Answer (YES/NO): NO